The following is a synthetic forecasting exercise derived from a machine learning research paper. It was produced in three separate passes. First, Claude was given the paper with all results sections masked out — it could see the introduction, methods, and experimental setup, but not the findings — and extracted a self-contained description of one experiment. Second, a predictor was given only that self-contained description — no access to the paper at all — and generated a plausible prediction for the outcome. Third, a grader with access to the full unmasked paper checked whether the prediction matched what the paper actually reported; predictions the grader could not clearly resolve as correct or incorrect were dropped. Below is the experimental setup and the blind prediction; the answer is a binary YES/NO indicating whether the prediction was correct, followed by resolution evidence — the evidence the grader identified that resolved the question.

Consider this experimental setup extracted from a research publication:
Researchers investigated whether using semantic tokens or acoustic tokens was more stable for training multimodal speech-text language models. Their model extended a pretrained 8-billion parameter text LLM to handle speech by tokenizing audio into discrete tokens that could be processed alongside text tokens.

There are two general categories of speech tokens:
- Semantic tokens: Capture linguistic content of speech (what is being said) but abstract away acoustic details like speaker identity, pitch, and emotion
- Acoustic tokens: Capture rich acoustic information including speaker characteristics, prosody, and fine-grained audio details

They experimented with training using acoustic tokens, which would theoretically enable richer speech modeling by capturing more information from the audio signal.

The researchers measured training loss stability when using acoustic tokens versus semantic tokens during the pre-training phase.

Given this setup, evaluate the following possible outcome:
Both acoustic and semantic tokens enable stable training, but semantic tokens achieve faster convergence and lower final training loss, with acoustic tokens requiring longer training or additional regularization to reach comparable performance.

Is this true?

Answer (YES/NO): NO